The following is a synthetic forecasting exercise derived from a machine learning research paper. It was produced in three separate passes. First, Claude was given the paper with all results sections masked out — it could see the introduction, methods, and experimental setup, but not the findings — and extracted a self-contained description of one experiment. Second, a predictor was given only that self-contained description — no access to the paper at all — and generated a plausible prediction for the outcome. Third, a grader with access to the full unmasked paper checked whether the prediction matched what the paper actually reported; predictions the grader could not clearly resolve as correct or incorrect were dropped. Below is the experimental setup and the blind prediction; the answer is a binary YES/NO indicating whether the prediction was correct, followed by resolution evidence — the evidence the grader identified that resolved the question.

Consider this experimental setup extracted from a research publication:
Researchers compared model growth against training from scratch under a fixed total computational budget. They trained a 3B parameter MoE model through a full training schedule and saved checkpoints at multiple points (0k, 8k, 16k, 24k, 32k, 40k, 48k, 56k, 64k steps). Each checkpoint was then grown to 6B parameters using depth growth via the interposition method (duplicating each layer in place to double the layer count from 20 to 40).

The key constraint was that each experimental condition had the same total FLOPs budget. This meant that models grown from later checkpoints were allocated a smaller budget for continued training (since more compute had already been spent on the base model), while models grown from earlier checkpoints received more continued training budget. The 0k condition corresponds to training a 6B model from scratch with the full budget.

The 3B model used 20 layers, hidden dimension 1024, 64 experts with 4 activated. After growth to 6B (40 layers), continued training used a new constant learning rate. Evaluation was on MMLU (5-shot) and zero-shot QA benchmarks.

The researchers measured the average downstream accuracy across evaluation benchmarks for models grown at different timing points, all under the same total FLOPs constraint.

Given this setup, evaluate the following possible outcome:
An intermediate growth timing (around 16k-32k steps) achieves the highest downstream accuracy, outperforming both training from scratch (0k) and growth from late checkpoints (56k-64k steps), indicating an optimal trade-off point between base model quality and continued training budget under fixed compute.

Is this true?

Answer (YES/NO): YES